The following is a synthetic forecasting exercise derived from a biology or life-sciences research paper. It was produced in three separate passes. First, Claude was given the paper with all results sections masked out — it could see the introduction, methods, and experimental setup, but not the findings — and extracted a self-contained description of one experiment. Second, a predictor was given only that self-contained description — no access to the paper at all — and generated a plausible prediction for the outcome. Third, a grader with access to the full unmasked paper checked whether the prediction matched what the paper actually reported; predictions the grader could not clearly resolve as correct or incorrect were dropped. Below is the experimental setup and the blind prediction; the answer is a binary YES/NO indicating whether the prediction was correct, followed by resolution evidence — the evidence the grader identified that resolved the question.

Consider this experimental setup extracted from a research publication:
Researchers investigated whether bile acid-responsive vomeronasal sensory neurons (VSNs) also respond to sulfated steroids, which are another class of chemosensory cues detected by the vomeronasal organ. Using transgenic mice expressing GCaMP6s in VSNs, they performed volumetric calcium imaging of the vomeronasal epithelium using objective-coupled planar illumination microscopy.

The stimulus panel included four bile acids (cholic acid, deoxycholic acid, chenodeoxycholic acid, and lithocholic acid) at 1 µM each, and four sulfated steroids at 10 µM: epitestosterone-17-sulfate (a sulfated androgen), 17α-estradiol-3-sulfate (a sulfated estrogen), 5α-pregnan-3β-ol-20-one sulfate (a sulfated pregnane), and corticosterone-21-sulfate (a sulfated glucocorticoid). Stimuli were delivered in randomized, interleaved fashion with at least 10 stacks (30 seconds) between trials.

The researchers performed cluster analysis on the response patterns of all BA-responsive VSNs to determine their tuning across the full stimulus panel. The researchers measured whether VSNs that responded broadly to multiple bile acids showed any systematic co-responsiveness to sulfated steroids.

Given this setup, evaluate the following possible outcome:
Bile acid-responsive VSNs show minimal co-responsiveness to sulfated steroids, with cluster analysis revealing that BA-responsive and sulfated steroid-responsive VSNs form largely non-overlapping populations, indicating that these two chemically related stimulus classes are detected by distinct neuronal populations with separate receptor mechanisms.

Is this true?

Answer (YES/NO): NO